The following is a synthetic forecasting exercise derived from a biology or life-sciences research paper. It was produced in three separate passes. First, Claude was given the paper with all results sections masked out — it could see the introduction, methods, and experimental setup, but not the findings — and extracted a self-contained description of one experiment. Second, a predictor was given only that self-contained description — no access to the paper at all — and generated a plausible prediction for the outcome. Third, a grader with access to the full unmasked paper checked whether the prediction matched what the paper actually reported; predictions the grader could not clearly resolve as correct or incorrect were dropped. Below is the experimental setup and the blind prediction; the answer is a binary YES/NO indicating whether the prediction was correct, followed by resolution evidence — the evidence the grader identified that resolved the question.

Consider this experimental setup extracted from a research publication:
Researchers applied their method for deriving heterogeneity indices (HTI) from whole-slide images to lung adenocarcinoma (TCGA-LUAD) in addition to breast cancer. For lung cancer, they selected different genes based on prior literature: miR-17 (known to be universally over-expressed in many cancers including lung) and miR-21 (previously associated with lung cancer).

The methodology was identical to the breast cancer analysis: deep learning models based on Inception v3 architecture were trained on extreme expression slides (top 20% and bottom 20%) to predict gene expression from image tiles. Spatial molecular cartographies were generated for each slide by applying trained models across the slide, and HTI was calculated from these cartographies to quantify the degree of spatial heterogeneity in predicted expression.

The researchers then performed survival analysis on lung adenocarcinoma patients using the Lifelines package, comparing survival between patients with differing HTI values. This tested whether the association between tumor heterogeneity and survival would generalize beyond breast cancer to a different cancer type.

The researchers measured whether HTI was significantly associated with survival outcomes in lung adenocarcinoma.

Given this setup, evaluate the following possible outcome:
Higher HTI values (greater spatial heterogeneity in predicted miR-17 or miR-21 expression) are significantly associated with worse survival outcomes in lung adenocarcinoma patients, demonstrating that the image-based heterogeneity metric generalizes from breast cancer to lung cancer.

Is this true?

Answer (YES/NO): NO